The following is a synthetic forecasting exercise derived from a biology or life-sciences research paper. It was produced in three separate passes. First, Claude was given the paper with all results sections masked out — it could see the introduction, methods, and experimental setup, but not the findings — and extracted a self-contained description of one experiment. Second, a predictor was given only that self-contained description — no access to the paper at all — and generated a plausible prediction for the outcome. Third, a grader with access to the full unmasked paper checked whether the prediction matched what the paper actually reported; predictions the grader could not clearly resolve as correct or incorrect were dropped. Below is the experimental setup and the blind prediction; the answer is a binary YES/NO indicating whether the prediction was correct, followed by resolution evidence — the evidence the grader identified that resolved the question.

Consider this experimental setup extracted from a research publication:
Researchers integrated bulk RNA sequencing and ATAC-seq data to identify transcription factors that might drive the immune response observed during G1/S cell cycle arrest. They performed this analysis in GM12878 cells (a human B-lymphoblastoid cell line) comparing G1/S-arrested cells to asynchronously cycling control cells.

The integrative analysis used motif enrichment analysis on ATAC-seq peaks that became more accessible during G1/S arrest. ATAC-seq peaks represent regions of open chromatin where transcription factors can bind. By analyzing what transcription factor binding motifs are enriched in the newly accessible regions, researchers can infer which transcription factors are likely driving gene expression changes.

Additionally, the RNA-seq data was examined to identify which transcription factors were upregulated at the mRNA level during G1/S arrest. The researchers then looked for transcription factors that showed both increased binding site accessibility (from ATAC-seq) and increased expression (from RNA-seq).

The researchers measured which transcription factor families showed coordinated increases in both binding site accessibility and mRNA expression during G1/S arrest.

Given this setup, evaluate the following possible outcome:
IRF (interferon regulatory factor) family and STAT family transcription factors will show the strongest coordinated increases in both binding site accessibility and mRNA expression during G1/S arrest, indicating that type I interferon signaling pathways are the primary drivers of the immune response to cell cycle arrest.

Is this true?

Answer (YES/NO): NO